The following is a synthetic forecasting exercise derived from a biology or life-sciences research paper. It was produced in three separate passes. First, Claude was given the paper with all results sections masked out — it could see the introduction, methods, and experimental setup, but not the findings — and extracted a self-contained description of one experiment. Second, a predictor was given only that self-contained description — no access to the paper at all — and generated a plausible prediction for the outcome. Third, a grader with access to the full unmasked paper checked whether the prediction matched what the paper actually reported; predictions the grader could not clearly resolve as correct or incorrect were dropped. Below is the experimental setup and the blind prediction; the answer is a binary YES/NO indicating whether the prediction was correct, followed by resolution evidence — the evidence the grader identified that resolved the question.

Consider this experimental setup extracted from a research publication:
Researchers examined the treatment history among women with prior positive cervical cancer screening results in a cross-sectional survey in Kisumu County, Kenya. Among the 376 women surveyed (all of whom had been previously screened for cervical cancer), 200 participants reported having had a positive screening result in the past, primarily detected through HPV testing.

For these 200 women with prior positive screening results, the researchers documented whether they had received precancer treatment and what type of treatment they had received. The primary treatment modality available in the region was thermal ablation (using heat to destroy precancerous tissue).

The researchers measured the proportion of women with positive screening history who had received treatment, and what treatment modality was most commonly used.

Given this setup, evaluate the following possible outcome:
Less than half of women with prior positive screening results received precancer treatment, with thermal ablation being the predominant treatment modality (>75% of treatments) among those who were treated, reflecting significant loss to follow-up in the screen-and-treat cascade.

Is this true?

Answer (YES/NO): NO